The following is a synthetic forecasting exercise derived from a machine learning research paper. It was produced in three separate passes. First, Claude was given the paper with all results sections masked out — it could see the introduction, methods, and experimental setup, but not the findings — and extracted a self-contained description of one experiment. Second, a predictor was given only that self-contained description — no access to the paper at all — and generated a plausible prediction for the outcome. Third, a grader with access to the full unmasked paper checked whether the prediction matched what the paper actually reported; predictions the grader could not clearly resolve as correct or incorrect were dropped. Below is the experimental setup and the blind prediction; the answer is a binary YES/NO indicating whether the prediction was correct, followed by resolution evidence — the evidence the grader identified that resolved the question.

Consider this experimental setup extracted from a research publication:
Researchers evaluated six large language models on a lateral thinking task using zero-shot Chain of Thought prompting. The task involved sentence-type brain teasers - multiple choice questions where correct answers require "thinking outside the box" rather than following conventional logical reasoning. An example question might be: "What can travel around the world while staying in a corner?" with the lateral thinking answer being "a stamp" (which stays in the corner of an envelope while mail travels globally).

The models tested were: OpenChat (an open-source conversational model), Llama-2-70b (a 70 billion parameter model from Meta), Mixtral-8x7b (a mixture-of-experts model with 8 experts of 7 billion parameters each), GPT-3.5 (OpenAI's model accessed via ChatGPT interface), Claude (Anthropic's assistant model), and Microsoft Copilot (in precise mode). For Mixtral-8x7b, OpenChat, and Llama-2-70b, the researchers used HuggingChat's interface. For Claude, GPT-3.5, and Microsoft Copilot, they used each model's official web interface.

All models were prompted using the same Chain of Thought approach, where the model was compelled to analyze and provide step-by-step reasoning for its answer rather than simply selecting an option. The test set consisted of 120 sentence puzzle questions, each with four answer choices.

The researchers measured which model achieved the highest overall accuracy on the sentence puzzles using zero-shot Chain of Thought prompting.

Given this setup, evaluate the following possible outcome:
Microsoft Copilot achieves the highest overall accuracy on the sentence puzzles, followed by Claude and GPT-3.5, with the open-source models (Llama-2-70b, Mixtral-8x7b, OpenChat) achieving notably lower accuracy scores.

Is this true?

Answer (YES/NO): NO